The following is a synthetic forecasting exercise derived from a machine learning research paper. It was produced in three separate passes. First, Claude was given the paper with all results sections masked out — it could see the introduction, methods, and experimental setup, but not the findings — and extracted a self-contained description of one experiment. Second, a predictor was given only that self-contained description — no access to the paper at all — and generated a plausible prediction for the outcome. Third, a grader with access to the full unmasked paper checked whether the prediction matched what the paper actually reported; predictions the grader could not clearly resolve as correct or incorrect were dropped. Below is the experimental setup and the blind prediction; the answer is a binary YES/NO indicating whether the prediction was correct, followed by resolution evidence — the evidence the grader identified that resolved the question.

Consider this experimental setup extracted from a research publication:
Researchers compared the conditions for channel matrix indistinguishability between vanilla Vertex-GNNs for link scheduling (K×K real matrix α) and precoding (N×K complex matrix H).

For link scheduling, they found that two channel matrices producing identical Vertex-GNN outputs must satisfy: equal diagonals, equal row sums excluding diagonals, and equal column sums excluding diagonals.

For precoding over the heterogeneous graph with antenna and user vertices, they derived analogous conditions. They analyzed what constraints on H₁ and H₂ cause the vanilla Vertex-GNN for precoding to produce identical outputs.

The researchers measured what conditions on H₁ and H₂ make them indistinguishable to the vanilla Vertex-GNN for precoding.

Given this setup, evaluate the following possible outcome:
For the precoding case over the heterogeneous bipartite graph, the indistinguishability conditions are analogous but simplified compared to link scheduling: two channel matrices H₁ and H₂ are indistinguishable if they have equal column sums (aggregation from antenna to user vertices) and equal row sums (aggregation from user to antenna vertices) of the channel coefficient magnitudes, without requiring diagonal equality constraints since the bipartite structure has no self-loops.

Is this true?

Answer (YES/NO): NO